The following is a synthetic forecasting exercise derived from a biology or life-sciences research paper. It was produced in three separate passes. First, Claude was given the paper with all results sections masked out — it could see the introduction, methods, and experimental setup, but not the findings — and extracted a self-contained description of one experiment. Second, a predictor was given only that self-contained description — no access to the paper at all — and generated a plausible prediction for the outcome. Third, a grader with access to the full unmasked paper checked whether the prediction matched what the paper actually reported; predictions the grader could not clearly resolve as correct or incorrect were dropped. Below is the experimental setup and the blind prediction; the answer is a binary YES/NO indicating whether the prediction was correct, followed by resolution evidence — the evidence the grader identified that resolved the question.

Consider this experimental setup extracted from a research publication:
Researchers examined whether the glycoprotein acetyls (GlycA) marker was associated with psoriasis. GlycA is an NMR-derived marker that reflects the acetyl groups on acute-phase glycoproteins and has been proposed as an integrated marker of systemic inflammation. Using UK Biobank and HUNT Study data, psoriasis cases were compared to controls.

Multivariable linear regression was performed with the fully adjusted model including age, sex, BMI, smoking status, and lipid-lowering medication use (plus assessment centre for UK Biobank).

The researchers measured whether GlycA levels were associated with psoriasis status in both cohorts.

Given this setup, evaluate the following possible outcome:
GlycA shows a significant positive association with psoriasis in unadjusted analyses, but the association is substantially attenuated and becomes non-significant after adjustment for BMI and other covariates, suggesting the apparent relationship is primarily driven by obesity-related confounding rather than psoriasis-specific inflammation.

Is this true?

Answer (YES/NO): NO